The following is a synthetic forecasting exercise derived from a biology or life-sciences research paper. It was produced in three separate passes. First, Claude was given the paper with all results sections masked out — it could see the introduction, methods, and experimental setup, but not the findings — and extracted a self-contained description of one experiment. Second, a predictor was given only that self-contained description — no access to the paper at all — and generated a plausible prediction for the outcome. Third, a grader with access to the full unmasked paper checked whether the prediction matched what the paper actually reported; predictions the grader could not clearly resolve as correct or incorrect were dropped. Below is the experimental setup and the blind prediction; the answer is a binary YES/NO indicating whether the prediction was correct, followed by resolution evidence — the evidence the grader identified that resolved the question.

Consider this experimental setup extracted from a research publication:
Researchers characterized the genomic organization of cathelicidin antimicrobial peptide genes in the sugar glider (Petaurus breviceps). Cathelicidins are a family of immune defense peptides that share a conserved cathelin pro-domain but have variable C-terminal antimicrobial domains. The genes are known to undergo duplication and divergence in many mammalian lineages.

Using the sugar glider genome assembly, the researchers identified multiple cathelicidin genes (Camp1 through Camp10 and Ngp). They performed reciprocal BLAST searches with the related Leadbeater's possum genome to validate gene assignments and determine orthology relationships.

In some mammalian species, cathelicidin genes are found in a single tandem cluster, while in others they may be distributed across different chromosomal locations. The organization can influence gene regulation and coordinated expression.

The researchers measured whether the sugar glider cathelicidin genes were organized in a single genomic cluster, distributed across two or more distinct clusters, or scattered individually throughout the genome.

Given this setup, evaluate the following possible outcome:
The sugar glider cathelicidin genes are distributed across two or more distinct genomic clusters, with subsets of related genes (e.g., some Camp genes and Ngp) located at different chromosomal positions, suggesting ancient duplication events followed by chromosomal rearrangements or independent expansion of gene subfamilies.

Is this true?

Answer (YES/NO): YES